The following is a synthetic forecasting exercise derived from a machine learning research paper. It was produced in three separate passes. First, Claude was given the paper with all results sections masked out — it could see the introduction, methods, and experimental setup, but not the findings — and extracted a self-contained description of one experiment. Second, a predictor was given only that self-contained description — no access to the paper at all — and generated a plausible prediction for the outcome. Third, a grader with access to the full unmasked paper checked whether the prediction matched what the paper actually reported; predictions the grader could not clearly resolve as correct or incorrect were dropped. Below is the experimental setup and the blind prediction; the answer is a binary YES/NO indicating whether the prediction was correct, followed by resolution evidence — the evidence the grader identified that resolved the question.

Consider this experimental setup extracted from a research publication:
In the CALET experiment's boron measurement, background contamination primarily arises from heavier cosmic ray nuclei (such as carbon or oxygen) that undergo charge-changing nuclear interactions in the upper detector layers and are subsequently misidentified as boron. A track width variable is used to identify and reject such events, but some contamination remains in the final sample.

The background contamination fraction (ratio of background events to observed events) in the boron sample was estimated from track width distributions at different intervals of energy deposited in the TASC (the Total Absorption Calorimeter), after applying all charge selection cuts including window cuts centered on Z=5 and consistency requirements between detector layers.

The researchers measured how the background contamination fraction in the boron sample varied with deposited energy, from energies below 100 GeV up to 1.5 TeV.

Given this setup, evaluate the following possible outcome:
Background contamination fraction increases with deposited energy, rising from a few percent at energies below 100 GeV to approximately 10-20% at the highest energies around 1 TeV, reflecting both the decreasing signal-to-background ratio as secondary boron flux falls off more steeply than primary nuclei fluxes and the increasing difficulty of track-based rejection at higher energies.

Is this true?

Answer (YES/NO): NO